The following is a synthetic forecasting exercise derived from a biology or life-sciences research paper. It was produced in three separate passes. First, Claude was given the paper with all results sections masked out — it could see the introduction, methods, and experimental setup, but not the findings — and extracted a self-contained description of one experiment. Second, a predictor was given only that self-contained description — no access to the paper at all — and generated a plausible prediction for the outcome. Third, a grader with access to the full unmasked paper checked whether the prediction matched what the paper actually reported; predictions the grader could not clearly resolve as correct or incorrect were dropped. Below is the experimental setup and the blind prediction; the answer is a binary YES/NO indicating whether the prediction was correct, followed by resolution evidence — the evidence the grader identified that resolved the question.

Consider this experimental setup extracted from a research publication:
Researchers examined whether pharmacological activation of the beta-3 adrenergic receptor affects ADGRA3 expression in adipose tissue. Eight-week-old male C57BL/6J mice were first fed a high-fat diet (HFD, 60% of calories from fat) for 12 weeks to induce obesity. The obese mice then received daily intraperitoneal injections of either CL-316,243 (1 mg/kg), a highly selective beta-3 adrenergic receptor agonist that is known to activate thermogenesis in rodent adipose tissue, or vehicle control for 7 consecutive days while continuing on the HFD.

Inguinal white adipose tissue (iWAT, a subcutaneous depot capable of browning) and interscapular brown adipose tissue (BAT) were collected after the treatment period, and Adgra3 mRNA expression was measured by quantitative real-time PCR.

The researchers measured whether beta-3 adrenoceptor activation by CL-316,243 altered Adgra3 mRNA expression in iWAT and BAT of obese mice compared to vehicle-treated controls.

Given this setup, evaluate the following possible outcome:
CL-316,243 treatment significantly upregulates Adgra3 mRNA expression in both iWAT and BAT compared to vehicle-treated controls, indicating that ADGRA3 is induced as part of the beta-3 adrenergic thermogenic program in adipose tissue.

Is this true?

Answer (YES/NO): YES